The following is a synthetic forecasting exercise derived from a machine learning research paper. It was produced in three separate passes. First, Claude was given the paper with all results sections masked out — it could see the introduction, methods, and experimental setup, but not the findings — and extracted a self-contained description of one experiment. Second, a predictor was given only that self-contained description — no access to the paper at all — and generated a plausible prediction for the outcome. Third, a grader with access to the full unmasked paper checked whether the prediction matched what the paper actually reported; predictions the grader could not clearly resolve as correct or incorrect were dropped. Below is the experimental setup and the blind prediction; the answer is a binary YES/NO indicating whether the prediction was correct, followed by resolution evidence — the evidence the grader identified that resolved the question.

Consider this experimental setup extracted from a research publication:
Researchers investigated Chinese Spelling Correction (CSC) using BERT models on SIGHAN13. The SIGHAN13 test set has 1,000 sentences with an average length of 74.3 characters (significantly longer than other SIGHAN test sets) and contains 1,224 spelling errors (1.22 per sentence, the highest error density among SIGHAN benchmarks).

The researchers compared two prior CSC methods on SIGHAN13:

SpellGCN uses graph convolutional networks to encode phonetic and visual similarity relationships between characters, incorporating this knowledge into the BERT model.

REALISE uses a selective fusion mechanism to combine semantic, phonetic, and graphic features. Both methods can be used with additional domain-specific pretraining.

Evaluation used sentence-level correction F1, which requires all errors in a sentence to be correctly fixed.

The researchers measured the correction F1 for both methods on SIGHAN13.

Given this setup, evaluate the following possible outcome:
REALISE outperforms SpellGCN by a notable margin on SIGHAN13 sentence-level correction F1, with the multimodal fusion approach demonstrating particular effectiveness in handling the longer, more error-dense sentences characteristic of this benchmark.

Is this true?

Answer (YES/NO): YES